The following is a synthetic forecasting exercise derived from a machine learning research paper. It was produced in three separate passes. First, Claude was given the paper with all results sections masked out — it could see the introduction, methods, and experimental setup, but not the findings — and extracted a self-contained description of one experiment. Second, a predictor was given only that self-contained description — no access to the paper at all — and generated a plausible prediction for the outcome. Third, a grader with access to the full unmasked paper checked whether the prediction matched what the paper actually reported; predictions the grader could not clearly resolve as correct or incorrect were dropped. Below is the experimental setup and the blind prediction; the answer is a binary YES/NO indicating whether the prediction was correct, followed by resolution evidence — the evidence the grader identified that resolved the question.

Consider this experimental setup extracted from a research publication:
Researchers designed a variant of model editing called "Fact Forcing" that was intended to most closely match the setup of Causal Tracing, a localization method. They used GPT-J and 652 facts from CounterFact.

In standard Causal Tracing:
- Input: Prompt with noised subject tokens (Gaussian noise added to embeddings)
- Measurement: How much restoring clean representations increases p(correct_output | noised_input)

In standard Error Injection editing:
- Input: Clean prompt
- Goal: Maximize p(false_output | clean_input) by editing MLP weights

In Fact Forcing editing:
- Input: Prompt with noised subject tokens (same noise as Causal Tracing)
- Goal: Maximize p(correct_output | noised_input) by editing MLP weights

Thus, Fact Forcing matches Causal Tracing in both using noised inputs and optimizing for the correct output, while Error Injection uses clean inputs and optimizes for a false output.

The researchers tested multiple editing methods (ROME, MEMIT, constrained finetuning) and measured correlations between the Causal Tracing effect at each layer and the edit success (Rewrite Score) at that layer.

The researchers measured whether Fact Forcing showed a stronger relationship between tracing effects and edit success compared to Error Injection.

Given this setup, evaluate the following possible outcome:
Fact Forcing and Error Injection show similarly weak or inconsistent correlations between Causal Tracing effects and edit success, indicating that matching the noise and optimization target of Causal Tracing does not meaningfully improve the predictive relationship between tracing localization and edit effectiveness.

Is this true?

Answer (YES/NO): NO